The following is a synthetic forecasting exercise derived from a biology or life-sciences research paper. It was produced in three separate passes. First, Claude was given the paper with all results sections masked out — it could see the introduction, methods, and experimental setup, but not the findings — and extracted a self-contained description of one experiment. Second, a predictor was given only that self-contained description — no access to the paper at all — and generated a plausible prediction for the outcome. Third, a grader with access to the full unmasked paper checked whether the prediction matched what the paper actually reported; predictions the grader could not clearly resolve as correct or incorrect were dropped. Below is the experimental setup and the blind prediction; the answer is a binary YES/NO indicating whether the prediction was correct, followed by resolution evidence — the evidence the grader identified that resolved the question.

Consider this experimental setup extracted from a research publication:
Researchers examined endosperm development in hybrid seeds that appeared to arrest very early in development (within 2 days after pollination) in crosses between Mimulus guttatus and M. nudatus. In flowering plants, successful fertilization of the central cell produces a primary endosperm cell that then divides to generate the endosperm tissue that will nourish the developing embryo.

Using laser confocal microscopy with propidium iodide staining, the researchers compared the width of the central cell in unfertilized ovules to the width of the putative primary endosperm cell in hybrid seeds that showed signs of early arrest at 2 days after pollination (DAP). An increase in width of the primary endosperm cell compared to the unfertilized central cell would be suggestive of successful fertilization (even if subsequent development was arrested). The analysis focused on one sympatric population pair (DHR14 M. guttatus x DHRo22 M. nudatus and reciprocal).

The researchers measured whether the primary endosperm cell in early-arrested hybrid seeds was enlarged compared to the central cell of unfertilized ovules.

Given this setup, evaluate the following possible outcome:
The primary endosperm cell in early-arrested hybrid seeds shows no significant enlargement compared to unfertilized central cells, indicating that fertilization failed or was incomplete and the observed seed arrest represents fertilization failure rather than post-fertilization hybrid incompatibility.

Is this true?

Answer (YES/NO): NO